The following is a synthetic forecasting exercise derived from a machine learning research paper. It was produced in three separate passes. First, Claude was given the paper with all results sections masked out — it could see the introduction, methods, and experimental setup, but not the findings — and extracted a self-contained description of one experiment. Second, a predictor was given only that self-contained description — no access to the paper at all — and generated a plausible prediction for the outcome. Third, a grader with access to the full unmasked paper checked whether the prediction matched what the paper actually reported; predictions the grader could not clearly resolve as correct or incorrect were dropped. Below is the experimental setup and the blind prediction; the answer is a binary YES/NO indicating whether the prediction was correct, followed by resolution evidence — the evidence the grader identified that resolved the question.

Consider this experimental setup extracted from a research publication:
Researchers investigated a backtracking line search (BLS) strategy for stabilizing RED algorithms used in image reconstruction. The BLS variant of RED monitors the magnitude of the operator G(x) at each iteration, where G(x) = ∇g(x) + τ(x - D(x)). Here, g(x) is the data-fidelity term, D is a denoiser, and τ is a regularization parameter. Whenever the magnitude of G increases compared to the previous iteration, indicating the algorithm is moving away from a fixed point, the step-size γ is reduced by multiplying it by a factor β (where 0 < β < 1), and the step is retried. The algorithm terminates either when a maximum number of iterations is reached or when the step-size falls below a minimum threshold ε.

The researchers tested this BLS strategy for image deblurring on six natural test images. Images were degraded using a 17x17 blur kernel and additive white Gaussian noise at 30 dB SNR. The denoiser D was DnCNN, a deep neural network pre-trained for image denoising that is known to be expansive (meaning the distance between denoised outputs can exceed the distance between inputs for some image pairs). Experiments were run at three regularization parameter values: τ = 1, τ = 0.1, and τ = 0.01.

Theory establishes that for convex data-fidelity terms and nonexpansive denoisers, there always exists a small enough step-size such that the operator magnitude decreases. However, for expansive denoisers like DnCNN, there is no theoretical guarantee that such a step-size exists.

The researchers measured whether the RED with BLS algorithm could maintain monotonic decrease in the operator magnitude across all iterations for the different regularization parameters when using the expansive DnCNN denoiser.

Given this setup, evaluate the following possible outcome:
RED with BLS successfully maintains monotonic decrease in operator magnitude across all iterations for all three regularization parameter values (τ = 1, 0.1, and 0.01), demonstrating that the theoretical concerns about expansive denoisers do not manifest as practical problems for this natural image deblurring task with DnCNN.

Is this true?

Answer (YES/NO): NO